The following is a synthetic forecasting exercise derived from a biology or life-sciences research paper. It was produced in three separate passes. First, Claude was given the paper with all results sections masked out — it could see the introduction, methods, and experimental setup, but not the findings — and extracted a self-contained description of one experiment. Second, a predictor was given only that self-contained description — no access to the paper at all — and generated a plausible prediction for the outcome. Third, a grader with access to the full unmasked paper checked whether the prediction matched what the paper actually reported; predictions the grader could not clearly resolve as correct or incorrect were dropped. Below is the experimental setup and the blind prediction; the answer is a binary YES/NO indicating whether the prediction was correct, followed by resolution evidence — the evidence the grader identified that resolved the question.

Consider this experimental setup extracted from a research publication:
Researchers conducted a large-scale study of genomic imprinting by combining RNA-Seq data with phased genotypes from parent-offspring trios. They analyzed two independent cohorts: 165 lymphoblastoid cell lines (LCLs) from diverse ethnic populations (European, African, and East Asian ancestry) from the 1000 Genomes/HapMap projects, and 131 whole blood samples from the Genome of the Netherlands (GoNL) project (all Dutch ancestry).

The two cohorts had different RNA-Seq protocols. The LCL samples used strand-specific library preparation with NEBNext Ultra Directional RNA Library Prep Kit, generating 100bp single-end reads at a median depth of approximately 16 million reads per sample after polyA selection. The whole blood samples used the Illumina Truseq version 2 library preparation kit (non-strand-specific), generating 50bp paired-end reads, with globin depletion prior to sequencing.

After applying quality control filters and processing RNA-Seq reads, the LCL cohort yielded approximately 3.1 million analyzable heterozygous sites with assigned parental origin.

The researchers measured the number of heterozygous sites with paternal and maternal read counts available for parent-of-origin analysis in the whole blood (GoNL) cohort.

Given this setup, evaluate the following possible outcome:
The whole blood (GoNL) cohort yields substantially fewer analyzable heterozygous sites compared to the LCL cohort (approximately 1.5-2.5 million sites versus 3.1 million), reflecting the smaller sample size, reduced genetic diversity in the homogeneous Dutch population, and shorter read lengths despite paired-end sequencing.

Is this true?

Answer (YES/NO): NO